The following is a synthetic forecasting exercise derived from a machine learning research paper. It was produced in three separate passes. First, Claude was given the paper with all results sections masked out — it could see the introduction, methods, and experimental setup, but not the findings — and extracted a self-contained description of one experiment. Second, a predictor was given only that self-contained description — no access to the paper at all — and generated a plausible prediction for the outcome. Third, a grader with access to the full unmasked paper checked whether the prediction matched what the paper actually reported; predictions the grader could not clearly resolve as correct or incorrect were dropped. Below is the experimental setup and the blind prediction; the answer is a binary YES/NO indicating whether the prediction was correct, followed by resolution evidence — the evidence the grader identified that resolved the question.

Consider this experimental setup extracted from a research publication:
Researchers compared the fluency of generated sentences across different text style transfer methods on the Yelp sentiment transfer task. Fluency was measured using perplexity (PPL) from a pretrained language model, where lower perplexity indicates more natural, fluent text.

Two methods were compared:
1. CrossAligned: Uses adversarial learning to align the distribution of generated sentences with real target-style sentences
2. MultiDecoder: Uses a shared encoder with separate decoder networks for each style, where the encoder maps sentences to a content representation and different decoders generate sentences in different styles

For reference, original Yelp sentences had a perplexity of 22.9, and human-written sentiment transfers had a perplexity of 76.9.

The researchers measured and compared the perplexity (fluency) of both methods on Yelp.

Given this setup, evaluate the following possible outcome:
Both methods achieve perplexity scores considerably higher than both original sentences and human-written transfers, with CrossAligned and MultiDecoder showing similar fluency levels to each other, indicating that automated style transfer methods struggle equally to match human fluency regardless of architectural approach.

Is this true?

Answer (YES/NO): NO